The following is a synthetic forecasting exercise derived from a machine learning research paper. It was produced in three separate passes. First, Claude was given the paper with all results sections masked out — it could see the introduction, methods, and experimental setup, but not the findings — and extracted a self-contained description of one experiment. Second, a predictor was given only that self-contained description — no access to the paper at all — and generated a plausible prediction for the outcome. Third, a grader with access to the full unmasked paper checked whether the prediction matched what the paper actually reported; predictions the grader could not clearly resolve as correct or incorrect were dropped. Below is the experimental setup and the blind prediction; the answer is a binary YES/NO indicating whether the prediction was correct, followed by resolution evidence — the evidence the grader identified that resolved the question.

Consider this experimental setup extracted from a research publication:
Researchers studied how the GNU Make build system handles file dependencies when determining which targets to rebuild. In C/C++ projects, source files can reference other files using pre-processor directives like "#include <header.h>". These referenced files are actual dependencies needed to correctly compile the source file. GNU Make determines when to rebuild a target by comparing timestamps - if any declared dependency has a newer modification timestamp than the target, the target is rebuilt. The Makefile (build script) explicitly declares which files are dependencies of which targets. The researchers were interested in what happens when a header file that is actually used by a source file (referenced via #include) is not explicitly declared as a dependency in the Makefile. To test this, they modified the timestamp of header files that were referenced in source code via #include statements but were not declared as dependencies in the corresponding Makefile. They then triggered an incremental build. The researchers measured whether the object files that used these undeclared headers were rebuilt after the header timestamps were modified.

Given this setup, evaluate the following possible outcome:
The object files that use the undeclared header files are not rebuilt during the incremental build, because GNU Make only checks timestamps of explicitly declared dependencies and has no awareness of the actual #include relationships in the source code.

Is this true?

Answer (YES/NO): YES